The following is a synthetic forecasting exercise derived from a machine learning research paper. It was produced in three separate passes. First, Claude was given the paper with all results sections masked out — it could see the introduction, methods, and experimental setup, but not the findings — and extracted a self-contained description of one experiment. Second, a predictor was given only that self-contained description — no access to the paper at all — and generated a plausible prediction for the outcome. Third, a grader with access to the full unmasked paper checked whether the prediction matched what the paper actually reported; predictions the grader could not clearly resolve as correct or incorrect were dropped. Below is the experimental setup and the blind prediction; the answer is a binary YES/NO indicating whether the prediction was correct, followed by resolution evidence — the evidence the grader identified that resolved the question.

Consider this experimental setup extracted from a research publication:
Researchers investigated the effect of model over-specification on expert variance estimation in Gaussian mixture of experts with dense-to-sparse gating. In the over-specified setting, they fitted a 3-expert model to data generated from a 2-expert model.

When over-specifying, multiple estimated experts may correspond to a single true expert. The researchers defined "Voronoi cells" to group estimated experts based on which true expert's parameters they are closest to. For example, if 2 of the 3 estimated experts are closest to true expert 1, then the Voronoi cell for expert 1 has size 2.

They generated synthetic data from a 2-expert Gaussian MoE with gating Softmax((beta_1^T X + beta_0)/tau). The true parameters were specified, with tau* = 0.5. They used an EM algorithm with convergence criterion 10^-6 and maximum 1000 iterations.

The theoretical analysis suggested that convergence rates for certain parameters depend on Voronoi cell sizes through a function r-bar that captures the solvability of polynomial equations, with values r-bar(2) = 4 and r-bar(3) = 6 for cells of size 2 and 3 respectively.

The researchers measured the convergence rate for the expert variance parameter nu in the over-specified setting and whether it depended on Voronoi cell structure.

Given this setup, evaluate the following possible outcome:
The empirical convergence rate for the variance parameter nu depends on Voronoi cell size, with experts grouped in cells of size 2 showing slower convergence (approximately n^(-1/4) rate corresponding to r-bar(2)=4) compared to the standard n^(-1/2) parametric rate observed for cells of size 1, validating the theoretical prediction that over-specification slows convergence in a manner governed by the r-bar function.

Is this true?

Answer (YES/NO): YES